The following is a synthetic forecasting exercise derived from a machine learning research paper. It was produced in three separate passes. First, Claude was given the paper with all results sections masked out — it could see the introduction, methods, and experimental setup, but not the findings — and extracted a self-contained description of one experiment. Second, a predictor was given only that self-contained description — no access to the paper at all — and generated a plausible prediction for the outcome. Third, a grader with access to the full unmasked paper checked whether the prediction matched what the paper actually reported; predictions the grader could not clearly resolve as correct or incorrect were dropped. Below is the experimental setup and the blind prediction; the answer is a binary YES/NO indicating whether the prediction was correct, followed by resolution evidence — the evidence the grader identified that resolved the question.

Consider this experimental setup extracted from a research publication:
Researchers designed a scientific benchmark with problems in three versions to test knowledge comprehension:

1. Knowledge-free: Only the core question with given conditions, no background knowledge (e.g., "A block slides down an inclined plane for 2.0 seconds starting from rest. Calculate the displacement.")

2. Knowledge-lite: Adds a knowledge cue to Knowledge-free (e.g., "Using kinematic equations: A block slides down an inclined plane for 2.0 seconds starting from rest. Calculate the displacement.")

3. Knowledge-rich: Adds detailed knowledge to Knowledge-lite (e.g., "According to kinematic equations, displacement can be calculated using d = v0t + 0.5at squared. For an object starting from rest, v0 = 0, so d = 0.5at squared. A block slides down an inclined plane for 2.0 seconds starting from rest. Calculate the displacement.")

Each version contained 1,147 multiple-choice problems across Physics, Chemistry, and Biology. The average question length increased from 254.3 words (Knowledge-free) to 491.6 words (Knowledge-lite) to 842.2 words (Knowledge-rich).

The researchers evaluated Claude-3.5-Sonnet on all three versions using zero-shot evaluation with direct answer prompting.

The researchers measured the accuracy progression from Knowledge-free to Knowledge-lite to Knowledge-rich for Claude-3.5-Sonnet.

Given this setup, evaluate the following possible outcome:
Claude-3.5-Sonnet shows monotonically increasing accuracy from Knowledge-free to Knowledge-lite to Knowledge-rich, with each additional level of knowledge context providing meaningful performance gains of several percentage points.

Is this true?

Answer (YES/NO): NO